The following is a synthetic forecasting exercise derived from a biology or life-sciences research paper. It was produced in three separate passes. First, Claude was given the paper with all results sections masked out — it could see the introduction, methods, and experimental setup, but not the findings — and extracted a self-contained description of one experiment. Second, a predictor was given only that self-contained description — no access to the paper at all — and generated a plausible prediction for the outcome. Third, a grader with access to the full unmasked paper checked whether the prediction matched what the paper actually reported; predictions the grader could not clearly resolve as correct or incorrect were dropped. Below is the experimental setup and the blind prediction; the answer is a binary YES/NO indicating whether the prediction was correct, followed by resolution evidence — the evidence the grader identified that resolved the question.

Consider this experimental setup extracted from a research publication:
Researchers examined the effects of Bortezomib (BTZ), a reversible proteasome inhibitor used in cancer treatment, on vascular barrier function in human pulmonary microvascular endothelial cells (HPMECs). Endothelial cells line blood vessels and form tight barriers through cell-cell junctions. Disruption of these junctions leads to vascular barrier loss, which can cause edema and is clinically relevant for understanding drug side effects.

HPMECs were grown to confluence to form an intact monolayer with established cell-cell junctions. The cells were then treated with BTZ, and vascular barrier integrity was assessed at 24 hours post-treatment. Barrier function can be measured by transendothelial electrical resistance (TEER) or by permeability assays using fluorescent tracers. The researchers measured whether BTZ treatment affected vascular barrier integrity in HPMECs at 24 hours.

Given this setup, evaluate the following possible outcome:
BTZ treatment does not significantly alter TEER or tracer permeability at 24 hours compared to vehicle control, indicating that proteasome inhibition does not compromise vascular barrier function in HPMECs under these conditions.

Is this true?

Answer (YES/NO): NO